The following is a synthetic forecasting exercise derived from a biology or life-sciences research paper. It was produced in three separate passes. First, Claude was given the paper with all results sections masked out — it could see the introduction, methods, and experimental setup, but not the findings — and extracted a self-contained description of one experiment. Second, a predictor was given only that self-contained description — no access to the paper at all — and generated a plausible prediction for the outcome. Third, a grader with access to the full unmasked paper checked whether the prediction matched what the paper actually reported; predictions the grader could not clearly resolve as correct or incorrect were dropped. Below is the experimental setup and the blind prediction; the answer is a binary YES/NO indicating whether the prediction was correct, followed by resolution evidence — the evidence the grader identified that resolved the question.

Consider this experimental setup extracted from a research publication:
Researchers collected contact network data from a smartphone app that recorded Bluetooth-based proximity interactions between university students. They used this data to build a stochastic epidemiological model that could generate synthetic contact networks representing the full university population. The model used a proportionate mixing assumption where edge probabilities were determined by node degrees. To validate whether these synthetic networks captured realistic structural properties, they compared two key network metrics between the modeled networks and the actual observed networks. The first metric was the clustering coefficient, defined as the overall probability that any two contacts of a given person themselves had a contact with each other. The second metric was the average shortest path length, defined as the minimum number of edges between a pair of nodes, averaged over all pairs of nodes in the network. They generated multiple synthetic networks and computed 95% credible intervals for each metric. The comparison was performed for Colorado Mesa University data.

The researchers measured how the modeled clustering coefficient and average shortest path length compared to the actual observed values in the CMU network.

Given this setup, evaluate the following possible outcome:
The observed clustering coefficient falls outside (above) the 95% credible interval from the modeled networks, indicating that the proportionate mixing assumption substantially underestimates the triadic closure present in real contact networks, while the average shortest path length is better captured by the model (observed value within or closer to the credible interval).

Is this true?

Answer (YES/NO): NO